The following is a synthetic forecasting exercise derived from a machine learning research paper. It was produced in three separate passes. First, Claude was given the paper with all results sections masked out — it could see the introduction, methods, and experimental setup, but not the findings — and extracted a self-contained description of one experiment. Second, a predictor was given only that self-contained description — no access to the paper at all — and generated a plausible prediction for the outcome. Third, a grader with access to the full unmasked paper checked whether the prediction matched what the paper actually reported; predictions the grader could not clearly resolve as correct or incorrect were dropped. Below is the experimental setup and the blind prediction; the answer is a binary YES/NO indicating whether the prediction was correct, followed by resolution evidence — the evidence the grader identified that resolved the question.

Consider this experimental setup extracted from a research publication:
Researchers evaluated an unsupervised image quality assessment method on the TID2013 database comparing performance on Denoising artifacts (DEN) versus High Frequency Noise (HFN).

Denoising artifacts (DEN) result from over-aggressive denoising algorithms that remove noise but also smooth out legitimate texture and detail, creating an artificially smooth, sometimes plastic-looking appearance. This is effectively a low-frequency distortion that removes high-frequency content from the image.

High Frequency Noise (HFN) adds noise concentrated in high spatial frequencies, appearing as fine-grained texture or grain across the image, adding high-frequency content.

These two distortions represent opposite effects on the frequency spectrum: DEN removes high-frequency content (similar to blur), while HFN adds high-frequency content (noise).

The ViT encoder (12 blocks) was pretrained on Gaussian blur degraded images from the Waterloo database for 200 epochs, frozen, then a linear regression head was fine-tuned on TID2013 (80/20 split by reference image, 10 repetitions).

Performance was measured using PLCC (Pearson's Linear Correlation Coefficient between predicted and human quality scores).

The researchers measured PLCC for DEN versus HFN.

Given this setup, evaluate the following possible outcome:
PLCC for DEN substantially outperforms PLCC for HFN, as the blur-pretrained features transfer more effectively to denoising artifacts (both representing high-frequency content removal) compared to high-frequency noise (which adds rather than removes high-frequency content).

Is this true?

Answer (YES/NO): YES